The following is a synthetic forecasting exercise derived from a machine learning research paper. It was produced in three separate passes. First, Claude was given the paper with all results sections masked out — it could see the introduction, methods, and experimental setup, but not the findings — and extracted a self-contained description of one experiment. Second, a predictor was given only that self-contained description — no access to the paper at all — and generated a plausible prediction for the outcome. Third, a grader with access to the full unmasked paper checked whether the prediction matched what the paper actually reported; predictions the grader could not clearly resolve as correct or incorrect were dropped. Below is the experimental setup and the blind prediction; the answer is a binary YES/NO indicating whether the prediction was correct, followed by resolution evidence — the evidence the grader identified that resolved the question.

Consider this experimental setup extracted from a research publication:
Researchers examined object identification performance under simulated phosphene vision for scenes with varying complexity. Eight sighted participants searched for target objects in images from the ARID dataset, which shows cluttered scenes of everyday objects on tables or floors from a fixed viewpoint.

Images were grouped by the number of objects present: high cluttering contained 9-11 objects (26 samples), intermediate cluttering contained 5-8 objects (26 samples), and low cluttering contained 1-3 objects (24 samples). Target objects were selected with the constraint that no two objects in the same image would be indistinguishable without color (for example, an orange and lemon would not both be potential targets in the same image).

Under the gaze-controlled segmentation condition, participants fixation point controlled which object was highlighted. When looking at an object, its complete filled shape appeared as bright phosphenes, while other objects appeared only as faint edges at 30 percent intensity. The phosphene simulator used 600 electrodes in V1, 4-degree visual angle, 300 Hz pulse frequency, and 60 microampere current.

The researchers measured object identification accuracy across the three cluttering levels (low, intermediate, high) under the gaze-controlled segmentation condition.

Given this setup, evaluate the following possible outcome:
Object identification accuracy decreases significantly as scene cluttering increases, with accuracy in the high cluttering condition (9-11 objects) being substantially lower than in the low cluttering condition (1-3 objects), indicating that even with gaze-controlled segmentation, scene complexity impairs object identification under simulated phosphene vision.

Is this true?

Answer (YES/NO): YES